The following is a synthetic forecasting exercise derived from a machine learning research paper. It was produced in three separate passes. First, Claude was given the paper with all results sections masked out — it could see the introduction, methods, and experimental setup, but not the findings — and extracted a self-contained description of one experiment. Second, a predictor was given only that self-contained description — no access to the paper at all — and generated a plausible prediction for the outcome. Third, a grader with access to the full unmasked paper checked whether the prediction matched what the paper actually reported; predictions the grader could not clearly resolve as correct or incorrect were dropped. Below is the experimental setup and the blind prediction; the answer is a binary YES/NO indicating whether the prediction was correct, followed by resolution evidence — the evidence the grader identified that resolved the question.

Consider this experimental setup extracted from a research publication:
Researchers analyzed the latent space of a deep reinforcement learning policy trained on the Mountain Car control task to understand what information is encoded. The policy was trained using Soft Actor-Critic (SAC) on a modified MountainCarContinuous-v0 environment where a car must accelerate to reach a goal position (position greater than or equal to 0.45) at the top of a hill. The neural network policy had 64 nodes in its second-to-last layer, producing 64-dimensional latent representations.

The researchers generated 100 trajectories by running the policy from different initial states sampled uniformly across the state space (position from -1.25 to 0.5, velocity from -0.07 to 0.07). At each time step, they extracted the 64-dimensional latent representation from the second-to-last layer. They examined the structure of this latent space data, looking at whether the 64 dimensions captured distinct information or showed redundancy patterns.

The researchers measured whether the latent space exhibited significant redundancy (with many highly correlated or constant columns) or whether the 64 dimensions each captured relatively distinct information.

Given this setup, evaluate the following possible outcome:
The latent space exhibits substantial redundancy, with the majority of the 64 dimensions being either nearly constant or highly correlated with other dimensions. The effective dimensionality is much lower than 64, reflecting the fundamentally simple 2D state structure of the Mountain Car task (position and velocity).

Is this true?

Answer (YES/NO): YES